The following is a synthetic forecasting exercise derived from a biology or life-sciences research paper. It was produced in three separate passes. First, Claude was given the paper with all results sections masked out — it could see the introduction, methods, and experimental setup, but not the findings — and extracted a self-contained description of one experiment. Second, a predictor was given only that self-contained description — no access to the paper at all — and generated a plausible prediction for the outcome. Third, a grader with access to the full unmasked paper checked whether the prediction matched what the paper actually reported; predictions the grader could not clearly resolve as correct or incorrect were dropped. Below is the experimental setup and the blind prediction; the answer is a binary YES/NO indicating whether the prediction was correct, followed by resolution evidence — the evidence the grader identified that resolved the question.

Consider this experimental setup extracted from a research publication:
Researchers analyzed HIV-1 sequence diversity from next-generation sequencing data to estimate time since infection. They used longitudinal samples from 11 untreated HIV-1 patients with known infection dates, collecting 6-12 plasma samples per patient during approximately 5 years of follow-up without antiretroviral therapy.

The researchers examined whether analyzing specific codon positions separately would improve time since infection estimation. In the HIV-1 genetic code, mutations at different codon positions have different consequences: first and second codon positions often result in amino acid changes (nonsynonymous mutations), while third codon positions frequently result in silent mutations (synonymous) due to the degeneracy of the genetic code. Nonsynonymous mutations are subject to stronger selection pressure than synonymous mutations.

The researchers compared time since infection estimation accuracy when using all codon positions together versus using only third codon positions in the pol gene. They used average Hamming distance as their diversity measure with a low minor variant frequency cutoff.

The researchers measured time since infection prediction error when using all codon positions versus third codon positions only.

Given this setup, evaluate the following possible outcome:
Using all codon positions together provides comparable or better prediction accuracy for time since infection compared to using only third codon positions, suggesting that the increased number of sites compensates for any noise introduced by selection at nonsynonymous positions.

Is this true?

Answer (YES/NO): NO